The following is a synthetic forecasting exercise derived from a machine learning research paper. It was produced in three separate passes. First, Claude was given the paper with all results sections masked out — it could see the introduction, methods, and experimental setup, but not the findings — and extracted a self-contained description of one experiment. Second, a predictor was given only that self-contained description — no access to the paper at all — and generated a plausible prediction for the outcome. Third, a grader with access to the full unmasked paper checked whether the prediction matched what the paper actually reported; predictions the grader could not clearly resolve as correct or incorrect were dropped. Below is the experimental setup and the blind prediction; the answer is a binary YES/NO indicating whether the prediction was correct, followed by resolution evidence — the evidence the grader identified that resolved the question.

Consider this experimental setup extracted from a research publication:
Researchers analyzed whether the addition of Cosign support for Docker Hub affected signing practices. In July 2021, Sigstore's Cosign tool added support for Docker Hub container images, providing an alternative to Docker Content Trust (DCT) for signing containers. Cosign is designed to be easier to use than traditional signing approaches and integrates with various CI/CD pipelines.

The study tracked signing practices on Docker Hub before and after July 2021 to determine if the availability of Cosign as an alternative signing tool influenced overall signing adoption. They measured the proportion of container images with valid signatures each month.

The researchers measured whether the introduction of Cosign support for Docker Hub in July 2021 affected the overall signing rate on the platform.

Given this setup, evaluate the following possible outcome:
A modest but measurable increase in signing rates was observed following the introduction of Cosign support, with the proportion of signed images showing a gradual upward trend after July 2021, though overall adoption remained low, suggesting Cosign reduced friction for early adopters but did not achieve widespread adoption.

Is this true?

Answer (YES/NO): NO